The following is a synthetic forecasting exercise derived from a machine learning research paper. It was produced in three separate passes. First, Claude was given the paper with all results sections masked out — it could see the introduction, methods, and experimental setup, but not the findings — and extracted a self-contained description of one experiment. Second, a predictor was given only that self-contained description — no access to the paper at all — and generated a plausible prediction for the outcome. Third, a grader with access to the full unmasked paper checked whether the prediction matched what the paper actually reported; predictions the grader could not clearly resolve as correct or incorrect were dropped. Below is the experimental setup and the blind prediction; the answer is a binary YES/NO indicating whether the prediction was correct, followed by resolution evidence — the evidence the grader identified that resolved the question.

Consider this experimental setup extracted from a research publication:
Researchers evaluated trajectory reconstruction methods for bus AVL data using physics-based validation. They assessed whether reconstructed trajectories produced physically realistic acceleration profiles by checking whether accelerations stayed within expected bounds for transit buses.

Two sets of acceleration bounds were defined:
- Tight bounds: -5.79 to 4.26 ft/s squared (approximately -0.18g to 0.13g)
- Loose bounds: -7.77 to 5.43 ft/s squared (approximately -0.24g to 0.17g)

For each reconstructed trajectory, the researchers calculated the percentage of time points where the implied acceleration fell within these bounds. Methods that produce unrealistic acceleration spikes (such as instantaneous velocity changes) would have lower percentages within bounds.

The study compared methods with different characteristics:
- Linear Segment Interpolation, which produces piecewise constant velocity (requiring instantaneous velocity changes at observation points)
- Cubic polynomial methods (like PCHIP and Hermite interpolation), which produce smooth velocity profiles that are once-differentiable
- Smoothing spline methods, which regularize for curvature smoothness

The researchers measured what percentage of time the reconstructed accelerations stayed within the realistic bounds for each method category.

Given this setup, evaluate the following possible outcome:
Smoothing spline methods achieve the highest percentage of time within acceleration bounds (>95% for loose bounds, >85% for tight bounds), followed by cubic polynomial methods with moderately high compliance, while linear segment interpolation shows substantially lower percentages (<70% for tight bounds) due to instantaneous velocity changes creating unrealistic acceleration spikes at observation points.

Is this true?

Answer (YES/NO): NO